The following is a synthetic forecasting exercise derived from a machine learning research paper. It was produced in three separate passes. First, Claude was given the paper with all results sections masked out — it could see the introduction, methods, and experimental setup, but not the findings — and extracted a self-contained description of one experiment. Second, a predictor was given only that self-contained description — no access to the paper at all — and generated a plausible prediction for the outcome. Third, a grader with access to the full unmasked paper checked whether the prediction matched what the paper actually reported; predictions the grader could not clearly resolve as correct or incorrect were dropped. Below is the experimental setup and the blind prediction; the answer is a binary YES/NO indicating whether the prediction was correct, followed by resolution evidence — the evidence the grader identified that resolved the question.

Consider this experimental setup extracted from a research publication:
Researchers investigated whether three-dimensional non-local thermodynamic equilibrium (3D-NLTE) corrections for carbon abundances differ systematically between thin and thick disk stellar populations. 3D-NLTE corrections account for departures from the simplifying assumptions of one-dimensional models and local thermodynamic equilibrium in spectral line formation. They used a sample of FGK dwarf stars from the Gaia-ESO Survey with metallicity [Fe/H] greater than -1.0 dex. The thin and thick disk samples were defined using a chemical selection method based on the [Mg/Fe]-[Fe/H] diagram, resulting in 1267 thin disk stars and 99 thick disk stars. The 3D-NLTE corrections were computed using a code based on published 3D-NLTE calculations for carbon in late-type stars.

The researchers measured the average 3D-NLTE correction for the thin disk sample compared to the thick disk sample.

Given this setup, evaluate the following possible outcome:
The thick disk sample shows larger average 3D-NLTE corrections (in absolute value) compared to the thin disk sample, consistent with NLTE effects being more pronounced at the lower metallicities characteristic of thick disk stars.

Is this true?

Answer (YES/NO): NO